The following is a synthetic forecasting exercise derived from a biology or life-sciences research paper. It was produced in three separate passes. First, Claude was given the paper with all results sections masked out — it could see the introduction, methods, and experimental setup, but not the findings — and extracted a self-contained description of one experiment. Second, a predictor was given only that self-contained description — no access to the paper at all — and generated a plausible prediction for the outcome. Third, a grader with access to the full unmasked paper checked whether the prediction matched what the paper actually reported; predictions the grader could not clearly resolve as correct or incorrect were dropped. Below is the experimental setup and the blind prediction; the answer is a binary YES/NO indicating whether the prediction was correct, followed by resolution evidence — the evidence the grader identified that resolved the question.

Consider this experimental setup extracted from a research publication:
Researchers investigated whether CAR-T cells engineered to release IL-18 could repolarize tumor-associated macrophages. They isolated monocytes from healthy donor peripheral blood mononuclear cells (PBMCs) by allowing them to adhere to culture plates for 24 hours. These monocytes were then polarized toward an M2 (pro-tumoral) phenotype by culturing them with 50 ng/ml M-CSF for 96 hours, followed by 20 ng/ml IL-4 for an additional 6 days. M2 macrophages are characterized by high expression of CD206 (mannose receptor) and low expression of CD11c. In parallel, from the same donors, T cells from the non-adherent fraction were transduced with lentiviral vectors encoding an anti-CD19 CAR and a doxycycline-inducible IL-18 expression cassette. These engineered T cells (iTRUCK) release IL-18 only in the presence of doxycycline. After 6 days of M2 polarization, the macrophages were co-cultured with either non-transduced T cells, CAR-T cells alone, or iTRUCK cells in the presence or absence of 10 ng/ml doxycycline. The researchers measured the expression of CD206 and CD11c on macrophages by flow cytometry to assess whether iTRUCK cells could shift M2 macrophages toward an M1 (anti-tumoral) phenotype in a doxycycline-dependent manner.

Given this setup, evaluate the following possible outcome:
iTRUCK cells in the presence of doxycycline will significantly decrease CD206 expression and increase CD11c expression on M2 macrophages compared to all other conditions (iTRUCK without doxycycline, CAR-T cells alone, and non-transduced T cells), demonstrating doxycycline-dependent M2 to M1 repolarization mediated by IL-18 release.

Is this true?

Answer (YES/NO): NO